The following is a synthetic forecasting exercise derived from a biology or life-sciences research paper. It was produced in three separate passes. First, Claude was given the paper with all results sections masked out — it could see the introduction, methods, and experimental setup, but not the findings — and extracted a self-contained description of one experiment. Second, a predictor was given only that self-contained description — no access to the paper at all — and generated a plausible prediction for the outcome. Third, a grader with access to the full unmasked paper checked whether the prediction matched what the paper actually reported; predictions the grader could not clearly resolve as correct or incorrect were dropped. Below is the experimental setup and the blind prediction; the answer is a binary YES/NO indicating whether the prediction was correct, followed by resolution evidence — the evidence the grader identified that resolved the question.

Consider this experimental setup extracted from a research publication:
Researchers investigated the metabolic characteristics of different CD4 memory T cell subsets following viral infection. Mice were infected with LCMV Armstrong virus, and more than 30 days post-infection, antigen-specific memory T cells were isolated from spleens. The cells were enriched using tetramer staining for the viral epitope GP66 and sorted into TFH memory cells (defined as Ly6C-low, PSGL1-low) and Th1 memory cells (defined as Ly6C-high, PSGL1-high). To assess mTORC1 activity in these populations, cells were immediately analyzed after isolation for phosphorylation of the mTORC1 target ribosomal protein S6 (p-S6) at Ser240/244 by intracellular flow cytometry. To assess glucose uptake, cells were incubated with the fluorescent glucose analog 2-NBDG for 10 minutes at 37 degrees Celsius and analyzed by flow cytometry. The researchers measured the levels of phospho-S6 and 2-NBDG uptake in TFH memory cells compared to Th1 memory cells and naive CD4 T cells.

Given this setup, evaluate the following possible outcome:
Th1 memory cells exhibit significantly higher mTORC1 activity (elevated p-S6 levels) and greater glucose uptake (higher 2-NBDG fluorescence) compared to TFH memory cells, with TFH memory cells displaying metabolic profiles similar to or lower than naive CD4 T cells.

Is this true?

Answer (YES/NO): NO